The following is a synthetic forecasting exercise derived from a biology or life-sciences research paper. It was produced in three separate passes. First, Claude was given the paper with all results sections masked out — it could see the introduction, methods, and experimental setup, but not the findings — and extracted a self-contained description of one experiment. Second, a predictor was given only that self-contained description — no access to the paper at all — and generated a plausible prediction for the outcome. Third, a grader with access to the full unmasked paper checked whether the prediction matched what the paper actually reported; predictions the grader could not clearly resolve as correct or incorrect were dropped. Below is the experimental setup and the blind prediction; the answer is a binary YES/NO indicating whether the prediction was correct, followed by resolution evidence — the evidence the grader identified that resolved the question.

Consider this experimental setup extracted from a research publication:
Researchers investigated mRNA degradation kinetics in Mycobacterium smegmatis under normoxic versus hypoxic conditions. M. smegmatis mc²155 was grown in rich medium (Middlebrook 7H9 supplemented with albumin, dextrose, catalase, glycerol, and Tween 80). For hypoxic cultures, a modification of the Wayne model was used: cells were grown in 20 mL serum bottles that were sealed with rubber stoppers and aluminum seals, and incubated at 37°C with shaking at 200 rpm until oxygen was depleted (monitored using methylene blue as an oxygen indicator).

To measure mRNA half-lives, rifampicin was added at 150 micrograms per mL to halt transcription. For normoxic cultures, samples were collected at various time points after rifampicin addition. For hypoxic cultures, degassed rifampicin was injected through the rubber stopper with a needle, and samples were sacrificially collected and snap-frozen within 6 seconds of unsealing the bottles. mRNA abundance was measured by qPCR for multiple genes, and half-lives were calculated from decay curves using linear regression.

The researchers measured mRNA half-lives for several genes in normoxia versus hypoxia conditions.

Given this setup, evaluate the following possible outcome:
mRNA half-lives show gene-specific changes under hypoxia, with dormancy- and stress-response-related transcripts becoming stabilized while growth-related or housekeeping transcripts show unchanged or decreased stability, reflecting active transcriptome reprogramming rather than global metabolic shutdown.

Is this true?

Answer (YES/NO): NO